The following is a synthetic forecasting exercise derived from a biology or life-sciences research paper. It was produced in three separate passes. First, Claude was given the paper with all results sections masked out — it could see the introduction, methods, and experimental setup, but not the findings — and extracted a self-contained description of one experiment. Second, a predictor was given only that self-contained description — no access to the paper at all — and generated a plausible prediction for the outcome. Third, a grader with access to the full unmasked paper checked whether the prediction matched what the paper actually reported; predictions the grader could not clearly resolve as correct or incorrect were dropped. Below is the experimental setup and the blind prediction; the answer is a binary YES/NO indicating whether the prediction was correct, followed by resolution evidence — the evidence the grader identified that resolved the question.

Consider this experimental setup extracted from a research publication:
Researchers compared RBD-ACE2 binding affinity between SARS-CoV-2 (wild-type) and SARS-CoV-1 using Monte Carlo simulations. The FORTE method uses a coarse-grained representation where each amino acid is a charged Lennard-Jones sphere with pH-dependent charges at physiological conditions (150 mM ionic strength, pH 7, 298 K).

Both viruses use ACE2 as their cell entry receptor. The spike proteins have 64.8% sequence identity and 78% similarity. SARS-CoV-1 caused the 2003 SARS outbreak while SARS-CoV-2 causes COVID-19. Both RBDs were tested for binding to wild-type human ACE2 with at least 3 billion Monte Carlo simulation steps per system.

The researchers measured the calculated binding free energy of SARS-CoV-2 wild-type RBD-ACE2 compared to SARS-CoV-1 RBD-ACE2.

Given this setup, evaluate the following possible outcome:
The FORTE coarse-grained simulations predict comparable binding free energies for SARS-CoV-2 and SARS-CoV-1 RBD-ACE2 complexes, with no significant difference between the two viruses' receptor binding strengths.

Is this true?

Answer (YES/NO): NO